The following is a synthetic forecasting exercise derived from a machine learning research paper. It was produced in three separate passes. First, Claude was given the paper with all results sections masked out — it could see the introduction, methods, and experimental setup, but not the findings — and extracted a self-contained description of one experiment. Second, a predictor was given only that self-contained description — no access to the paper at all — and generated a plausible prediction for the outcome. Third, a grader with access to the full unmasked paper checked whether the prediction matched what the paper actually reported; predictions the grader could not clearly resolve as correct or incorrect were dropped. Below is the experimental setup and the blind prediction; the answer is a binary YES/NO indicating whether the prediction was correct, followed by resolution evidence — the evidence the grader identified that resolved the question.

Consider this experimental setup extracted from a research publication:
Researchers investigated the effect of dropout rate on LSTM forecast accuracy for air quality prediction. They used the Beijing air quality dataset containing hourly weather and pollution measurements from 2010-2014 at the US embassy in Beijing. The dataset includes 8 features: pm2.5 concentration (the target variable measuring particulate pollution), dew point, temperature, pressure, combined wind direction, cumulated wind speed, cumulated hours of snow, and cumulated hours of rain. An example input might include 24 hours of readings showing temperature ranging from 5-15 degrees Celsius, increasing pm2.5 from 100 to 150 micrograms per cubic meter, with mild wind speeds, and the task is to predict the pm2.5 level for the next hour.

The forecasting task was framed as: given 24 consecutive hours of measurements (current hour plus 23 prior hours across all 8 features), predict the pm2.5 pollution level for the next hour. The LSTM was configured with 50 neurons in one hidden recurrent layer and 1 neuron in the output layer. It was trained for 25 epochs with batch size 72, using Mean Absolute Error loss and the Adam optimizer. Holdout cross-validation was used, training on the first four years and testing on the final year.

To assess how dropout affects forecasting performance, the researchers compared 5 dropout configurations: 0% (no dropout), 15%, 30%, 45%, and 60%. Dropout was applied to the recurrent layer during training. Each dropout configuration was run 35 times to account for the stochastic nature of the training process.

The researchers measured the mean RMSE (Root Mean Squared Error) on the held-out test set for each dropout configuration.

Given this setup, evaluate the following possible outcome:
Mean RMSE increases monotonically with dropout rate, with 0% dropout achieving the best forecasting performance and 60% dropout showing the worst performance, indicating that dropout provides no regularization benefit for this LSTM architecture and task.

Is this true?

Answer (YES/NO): YES